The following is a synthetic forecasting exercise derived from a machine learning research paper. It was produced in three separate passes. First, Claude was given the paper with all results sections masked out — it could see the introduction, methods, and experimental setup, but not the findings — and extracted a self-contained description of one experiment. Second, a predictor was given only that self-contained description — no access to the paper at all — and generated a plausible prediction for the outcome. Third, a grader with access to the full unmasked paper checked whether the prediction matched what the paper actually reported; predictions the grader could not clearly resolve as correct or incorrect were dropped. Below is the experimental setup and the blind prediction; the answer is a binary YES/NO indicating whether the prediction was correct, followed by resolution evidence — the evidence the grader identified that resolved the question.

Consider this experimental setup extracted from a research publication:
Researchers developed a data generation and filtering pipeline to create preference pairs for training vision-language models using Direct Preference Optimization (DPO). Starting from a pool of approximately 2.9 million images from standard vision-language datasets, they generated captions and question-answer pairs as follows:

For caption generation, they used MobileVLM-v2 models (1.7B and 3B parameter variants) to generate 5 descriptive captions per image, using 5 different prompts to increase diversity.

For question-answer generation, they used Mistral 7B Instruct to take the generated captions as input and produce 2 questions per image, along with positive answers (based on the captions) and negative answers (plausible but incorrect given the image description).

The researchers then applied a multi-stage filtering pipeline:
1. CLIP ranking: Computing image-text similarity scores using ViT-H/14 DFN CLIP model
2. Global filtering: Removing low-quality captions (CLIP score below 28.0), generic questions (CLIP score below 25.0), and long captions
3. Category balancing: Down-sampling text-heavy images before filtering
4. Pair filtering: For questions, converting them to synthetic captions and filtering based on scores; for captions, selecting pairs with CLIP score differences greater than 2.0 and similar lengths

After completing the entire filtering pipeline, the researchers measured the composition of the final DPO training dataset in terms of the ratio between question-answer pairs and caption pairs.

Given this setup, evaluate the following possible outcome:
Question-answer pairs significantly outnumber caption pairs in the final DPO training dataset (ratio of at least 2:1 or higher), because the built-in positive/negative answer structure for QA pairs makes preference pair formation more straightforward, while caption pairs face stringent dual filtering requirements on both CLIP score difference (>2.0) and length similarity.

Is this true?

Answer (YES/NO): NO